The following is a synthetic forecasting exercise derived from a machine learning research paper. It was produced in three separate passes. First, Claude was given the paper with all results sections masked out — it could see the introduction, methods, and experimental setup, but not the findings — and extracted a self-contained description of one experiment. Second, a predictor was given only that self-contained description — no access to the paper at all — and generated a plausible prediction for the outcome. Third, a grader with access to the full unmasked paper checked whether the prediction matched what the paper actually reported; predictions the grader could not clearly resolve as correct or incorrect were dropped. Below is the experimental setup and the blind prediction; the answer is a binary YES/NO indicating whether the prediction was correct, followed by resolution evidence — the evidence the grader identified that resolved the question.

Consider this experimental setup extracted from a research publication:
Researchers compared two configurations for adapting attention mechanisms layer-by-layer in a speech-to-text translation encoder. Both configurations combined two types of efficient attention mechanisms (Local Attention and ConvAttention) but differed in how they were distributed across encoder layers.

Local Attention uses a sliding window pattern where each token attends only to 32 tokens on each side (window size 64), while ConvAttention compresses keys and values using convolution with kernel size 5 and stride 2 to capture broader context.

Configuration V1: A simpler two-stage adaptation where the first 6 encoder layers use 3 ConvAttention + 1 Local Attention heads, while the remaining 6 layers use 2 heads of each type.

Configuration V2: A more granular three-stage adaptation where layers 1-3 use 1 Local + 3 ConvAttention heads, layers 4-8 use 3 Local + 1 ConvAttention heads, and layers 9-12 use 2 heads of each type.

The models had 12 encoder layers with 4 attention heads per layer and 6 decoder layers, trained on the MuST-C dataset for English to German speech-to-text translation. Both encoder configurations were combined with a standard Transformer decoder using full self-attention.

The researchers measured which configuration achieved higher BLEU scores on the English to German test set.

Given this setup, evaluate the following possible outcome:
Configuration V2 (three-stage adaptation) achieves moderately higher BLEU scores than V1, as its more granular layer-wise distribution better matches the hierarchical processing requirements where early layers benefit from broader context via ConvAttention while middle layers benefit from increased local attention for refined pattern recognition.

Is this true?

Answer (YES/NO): NO